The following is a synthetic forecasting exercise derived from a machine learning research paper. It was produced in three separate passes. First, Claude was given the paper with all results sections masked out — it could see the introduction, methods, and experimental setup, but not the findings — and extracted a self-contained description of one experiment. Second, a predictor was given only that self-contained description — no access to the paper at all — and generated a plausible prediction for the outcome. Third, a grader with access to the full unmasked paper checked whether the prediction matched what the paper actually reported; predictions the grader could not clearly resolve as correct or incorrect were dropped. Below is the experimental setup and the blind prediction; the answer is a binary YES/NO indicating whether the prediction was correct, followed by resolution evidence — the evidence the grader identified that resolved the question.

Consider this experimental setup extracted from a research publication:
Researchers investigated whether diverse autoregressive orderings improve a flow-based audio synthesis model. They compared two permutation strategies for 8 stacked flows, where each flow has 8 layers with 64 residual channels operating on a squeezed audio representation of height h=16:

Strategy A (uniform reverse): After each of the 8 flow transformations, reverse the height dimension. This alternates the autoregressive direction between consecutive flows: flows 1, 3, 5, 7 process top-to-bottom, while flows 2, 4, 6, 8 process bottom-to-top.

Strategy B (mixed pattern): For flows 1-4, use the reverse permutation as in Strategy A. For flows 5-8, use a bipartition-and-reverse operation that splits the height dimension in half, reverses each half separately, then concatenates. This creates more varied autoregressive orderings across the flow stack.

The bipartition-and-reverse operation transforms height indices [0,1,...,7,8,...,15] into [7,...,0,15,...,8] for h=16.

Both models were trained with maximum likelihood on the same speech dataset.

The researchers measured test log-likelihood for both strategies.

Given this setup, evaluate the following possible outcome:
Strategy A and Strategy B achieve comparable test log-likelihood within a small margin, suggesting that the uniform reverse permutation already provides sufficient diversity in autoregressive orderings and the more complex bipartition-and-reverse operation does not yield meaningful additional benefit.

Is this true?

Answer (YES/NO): NO